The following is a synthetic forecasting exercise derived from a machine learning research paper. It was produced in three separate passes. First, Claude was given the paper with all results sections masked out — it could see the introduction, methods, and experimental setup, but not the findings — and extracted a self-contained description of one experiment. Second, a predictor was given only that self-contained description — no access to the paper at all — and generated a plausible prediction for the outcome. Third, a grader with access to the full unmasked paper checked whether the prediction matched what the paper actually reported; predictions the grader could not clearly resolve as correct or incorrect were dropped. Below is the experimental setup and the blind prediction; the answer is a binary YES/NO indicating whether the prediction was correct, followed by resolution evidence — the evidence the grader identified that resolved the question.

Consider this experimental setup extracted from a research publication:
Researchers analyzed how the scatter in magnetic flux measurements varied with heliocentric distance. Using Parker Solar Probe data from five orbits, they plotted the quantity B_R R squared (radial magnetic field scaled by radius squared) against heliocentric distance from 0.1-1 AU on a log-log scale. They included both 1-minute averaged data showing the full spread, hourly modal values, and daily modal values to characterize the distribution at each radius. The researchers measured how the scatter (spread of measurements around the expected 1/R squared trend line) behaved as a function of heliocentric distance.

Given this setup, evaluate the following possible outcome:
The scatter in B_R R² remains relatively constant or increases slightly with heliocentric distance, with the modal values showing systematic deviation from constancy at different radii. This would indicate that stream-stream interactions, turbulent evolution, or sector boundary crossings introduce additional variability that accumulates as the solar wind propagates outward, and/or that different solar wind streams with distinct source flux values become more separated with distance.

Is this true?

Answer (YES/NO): NO